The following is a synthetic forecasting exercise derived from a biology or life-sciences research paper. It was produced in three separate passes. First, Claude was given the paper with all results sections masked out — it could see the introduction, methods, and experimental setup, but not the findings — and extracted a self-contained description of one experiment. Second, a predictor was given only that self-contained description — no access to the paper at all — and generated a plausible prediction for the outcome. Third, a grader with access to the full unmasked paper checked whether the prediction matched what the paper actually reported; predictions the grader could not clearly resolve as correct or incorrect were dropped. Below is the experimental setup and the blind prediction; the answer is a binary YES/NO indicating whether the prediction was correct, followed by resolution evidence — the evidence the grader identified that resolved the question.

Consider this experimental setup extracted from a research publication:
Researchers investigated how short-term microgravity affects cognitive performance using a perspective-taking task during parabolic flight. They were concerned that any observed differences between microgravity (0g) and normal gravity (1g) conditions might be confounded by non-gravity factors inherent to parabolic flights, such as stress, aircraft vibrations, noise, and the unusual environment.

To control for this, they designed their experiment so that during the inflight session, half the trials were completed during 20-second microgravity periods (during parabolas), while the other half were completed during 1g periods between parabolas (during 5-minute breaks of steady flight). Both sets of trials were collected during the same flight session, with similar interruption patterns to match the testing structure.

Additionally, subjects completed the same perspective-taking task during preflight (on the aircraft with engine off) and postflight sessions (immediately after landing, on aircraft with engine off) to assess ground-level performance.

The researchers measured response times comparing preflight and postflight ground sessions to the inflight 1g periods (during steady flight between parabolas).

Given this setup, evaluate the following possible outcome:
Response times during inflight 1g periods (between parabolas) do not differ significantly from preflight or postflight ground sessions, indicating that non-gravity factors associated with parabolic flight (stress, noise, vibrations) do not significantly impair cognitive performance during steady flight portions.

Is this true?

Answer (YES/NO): YES